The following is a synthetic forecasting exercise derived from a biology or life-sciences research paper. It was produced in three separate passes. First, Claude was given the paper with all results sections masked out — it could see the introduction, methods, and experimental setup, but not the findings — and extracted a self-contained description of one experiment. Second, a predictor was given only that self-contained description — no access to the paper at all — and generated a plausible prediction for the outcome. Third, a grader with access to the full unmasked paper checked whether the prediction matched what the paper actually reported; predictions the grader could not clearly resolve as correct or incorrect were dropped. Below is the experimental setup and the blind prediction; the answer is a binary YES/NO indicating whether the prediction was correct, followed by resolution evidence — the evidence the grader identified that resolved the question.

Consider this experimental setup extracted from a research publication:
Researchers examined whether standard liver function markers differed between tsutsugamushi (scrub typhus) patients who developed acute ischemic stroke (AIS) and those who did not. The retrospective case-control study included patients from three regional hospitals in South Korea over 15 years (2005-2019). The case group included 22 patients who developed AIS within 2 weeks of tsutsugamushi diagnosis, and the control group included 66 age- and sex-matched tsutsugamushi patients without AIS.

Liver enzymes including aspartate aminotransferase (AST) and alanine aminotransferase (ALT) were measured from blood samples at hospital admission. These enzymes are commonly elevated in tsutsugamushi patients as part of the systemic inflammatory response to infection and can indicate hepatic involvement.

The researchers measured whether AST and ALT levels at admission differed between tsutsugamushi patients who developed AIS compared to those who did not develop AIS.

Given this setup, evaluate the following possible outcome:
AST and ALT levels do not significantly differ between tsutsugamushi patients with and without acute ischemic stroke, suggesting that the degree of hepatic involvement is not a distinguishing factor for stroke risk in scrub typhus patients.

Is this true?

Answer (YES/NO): YES